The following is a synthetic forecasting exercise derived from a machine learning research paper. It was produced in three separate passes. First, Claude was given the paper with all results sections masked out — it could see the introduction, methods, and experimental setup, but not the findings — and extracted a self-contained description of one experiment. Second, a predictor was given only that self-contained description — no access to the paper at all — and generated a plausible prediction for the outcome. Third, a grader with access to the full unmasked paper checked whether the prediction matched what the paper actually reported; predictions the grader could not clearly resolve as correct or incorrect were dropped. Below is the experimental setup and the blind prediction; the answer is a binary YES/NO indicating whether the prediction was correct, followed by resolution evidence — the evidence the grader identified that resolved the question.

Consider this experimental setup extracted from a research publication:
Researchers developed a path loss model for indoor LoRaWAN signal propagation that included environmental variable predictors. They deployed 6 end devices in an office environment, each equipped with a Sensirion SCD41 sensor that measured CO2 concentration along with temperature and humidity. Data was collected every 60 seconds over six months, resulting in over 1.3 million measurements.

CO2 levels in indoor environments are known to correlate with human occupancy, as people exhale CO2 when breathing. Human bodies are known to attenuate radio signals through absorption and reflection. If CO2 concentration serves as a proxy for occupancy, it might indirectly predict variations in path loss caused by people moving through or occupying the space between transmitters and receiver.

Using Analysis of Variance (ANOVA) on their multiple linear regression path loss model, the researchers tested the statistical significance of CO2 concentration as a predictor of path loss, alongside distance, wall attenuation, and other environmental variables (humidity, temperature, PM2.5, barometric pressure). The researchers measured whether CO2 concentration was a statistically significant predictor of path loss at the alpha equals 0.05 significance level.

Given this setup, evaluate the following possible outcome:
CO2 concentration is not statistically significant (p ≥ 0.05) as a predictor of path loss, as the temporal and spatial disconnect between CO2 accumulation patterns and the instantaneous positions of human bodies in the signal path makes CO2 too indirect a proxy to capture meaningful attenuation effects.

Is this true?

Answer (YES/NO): NO